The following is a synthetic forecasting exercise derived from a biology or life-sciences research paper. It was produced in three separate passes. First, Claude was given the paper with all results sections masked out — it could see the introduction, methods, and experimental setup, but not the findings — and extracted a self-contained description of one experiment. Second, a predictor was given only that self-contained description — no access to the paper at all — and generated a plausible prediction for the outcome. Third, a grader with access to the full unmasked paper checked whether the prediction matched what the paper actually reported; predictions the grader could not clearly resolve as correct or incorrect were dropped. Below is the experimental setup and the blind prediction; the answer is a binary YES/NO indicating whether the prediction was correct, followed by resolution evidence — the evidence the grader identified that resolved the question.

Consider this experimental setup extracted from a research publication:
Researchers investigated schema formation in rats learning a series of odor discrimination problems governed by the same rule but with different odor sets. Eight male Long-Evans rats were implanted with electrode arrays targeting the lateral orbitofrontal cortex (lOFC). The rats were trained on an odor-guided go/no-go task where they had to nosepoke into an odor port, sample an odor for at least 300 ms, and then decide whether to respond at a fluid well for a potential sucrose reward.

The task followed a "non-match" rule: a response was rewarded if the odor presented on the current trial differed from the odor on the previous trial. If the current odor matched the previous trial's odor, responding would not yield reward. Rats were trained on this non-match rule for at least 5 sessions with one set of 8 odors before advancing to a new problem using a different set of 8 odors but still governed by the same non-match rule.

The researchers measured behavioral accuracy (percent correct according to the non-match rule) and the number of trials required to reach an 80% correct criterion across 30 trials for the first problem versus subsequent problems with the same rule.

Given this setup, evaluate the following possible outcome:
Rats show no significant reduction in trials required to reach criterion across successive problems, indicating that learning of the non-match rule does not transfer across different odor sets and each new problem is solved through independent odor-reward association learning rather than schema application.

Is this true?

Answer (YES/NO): NO